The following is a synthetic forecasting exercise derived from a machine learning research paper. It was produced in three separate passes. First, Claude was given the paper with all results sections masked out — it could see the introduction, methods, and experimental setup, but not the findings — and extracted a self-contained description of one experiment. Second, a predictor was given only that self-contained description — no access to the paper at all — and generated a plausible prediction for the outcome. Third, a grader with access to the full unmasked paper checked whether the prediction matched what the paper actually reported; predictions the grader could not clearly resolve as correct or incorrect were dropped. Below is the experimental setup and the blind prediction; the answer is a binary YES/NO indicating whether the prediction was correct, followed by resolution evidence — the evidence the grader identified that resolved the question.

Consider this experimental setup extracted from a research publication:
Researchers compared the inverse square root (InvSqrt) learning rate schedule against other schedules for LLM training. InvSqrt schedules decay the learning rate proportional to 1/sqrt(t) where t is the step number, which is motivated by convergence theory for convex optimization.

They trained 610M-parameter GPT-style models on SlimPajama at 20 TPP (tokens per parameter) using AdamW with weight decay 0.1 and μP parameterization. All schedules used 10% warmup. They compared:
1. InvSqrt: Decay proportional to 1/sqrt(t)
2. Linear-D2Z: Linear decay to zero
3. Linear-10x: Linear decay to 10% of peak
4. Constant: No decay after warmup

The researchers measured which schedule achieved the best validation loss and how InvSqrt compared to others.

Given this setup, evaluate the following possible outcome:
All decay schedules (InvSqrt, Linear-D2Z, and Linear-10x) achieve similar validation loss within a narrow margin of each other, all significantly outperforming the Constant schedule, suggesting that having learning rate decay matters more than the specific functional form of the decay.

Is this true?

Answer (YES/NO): NO